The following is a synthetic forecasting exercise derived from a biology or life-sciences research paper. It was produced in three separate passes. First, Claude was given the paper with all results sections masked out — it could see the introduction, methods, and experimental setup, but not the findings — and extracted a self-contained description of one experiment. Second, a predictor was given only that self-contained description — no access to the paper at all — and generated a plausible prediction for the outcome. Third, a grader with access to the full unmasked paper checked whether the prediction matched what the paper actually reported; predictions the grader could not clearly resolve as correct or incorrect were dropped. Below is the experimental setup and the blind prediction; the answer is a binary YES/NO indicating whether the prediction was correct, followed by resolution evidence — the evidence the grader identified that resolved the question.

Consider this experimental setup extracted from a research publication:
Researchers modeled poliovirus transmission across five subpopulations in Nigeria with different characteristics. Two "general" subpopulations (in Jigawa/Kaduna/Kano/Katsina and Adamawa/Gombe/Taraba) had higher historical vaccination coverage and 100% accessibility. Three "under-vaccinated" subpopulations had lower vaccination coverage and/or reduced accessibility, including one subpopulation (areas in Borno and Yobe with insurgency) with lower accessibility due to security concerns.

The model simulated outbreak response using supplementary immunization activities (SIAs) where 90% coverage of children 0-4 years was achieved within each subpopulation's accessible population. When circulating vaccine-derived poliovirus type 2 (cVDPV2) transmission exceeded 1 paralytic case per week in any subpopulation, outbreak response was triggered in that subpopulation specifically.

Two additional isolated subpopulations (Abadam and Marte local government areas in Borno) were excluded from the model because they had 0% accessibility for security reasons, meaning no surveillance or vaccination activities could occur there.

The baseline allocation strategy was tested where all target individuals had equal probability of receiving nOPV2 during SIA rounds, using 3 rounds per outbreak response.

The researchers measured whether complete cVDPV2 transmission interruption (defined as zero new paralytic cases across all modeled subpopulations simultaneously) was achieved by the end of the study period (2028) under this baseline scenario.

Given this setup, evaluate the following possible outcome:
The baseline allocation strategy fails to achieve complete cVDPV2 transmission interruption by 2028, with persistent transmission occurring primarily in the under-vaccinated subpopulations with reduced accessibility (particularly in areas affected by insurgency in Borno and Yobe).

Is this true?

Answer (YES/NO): NO